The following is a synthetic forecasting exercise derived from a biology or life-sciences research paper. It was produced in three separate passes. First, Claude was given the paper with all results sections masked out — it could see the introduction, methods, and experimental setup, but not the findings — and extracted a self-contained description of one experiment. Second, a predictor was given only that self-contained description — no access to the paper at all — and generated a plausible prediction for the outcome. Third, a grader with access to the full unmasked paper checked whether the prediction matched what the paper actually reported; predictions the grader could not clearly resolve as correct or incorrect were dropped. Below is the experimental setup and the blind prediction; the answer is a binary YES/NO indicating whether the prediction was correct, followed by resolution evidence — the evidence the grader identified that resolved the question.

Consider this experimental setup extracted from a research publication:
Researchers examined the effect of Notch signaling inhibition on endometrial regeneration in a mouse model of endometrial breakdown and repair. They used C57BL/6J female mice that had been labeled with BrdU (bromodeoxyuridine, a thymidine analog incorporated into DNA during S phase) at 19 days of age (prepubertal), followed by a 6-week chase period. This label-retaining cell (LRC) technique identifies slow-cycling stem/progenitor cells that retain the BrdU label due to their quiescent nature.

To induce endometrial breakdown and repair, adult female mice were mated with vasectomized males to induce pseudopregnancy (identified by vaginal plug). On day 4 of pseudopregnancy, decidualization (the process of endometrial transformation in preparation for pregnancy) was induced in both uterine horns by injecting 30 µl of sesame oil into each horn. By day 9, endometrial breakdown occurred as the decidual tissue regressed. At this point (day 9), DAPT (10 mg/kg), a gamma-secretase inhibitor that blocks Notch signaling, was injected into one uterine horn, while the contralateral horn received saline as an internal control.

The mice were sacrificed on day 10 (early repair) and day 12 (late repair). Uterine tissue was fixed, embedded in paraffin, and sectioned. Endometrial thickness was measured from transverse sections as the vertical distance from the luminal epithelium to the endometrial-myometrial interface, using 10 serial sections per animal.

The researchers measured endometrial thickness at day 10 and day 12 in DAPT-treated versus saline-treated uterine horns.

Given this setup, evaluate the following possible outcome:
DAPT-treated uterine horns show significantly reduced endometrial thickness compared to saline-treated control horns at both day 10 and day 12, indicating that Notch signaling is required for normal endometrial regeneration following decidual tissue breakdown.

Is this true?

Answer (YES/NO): YES